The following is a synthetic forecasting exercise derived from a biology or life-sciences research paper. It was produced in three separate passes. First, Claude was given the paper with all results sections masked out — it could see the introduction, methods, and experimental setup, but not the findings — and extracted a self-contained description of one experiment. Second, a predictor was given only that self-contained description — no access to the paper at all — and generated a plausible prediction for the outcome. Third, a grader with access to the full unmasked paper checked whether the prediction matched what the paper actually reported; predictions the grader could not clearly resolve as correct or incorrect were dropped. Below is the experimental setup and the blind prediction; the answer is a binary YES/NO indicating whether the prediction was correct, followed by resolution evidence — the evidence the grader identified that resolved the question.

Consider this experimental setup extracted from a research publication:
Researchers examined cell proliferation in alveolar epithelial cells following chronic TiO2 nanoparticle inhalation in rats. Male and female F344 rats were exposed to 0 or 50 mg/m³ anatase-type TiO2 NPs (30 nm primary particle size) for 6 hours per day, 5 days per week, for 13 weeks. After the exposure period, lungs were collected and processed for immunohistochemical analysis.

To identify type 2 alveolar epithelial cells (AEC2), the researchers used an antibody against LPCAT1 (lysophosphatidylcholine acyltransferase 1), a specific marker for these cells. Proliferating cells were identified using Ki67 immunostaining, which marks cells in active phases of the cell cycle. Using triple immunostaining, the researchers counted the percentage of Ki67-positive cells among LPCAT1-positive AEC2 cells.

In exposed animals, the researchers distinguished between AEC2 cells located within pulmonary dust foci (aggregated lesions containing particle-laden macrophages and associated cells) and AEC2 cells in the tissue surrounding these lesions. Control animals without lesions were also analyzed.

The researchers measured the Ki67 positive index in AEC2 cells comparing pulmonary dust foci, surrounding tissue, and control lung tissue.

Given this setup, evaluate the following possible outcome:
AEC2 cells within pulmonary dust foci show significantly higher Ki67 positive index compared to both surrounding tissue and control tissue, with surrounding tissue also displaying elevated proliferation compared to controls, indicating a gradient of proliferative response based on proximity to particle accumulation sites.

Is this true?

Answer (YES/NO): NO